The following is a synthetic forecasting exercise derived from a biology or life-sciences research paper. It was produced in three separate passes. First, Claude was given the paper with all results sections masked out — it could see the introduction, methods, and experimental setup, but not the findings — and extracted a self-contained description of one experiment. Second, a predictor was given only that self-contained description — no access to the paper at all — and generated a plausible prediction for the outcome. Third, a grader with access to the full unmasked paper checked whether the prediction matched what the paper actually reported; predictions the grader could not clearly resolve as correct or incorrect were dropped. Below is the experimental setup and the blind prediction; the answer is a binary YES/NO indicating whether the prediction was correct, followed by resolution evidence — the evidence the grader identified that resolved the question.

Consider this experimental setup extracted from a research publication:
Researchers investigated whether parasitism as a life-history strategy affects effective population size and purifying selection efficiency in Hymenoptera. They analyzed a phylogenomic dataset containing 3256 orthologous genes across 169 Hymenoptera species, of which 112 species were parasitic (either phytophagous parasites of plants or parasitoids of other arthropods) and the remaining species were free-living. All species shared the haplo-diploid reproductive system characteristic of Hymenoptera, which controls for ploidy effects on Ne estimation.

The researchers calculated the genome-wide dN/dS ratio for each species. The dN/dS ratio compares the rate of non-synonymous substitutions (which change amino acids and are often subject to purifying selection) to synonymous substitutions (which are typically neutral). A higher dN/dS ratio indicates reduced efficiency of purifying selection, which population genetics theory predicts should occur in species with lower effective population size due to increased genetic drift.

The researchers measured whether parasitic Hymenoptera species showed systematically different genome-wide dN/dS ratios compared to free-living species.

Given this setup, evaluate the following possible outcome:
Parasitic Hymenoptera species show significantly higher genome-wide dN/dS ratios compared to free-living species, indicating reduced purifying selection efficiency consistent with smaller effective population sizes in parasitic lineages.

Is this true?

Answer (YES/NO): NO